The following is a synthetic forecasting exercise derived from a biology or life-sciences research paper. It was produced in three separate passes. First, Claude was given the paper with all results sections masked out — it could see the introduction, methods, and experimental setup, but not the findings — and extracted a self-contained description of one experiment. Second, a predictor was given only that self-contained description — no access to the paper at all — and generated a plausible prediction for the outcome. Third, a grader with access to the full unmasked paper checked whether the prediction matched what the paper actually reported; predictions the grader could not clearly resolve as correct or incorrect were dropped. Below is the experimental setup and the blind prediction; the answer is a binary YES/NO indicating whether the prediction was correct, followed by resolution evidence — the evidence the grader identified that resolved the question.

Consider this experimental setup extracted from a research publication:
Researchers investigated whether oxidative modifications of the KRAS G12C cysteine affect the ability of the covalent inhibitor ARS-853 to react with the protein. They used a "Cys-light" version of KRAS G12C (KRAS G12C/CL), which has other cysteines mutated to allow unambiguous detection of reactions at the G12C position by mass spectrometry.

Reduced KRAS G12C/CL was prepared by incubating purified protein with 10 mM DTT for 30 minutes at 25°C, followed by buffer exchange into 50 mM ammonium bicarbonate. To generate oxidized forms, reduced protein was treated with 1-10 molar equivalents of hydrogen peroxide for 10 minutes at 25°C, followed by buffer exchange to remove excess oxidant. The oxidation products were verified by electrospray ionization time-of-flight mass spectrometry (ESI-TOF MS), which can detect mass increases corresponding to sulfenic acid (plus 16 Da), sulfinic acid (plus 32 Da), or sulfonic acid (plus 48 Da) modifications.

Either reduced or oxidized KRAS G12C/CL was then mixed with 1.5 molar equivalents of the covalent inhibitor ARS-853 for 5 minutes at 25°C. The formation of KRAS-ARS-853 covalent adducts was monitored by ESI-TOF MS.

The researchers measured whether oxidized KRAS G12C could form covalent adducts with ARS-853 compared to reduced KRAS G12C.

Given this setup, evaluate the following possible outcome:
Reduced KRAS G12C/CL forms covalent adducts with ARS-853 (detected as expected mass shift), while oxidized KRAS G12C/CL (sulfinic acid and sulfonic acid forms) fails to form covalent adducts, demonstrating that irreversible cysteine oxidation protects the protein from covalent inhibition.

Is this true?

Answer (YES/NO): NO